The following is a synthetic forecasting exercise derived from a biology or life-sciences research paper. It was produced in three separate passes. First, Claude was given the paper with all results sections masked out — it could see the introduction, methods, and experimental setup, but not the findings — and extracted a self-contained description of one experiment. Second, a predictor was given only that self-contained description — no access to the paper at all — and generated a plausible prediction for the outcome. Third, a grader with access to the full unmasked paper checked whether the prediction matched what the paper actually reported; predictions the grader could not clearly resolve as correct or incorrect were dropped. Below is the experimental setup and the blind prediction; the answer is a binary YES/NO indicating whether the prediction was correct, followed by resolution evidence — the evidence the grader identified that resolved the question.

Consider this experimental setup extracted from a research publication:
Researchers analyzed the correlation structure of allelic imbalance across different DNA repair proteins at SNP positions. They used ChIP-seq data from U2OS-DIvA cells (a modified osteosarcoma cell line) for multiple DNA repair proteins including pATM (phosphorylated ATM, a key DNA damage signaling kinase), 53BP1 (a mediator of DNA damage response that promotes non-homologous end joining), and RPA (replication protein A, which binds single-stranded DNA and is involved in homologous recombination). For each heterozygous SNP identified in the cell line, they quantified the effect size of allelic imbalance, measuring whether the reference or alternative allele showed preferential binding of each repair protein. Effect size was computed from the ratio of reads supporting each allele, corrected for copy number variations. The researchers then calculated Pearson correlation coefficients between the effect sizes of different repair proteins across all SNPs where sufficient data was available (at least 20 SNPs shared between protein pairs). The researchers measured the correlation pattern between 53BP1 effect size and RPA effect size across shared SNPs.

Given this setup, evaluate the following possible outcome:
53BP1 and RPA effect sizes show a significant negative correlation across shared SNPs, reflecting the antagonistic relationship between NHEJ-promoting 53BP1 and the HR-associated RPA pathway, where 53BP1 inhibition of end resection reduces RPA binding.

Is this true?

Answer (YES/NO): NO